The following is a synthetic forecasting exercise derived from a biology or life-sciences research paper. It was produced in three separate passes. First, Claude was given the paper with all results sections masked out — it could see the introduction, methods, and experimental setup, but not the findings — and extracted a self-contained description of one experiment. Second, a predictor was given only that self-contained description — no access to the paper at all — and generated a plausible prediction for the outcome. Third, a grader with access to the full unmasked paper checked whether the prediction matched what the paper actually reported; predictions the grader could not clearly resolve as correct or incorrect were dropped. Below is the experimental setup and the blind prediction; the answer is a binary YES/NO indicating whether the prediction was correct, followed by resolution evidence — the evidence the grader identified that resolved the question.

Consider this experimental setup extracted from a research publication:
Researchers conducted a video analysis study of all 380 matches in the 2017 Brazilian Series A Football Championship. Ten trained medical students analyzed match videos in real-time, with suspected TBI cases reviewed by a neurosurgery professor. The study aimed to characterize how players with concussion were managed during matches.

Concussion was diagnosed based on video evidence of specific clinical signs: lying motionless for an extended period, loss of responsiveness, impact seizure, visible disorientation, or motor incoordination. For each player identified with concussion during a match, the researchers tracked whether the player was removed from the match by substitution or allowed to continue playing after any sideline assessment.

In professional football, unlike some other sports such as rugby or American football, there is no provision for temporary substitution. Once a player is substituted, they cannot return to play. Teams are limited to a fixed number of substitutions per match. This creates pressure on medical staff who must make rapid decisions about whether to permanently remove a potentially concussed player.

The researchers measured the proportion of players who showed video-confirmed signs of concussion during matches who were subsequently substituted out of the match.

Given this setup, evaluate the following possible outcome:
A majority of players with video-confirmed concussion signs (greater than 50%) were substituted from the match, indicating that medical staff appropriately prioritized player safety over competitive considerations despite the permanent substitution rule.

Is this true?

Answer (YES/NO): NO